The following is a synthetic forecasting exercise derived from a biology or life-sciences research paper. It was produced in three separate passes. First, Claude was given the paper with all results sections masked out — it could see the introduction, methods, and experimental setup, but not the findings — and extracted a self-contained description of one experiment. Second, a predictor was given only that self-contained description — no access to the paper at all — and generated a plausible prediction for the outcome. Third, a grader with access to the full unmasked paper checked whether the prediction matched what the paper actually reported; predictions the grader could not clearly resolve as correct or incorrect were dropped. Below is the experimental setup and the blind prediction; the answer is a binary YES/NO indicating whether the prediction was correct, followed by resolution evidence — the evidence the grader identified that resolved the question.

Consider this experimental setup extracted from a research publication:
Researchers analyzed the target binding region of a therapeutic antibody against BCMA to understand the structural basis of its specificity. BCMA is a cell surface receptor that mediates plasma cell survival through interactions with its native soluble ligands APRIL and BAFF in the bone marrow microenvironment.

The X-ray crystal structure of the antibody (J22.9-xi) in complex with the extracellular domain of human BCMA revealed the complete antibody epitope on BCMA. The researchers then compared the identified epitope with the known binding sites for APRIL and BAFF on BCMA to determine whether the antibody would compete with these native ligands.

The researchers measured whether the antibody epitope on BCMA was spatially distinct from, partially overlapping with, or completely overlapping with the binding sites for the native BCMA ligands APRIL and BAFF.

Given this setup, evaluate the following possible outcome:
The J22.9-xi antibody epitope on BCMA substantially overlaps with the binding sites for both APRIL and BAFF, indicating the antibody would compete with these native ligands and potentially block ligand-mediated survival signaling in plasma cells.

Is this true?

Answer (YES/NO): YES